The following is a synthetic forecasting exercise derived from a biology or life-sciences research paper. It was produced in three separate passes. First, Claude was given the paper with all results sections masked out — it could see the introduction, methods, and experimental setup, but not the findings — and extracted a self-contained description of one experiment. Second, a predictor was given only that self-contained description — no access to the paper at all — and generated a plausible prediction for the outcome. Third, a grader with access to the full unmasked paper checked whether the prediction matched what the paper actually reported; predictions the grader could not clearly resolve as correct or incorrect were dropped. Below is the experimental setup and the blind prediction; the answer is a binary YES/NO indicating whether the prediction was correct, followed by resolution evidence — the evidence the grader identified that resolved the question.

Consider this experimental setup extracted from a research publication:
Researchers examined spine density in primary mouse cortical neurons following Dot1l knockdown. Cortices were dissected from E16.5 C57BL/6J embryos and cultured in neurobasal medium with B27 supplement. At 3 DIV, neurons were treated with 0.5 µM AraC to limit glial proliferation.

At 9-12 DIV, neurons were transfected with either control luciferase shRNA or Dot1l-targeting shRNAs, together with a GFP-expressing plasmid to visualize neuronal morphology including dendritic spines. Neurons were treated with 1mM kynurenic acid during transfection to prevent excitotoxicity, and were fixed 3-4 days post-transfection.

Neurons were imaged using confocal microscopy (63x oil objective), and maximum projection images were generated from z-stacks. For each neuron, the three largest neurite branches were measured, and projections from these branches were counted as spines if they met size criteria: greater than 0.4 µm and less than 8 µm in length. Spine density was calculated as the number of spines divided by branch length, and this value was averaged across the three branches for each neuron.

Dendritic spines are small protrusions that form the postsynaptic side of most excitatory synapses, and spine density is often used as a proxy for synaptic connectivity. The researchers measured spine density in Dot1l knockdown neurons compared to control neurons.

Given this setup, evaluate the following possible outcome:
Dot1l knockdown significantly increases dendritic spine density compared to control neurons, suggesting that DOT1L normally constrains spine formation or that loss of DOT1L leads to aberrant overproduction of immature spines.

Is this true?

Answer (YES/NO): YES